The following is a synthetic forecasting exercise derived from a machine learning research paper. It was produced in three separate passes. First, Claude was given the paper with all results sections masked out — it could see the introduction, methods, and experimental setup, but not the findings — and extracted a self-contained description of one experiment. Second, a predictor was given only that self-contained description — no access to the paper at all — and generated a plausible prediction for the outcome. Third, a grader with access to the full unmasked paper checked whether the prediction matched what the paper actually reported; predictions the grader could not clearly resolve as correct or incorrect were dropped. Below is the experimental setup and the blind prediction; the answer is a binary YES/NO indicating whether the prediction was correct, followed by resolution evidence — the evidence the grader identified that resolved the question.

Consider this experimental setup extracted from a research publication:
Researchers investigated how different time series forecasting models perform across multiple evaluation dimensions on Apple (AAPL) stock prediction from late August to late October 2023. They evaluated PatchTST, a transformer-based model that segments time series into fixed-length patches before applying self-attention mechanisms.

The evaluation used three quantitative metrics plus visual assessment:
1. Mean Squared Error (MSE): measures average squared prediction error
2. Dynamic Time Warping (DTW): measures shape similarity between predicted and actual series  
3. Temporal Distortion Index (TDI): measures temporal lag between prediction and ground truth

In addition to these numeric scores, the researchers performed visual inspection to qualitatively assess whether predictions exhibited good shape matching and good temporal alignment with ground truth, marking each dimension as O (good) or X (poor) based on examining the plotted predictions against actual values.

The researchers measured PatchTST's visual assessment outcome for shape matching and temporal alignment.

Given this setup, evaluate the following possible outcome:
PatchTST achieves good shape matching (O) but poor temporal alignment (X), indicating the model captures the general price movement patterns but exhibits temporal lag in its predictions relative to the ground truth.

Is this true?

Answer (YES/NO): YES